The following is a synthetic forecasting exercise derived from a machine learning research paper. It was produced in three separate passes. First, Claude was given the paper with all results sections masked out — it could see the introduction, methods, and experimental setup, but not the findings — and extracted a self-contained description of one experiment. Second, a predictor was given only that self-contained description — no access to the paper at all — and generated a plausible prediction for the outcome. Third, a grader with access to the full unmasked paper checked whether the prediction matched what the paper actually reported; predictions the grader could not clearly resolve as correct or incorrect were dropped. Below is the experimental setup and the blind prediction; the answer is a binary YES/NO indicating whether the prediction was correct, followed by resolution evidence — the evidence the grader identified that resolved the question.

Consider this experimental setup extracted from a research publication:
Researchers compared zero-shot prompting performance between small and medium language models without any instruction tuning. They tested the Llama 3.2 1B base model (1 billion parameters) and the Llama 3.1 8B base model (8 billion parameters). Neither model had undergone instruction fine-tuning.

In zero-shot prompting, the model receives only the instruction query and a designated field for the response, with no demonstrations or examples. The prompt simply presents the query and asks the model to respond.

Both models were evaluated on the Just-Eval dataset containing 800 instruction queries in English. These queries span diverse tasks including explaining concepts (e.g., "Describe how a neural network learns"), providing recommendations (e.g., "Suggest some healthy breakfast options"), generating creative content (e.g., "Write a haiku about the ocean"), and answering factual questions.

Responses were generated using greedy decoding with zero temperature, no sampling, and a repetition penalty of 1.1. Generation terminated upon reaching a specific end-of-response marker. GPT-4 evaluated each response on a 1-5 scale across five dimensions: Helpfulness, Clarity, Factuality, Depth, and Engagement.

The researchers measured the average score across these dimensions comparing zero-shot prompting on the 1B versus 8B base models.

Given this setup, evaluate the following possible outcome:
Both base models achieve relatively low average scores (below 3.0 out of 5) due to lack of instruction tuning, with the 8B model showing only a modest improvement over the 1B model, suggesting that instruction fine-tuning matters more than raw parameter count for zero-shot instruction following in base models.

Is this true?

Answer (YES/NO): NO